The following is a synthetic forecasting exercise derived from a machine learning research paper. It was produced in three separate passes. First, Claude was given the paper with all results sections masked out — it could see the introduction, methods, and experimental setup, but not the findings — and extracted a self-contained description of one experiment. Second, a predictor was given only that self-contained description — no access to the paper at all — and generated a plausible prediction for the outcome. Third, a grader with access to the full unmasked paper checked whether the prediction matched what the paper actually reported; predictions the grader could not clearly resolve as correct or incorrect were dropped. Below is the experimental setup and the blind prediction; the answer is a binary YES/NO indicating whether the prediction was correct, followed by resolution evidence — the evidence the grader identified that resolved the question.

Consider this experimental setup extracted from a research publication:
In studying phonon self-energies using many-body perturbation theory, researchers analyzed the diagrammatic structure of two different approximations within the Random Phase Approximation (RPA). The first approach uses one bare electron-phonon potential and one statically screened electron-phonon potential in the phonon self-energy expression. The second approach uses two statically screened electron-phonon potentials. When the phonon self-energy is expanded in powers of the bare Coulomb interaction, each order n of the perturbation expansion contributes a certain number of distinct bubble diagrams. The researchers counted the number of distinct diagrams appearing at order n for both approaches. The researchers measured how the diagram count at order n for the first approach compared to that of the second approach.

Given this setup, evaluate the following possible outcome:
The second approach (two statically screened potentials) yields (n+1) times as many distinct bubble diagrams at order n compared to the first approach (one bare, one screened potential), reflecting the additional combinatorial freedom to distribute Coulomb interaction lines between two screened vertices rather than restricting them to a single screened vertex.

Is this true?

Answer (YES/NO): YES